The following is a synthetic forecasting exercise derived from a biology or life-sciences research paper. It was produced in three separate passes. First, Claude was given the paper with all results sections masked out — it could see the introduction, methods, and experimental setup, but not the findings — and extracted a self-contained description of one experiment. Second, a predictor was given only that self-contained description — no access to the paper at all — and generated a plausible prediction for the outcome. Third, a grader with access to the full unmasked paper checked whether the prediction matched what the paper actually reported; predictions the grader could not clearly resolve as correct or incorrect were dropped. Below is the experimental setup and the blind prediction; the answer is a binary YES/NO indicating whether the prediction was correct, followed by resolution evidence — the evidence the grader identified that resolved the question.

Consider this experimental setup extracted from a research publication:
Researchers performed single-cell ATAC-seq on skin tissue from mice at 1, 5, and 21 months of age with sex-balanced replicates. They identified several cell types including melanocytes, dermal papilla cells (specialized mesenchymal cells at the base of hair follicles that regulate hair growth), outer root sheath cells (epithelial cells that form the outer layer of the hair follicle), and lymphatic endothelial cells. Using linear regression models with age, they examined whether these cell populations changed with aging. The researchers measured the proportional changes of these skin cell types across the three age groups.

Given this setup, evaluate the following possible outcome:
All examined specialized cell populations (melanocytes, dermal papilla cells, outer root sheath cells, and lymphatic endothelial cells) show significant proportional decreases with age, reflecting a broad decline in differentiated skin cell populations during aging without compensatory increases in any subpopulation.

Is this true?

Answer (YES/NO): YES